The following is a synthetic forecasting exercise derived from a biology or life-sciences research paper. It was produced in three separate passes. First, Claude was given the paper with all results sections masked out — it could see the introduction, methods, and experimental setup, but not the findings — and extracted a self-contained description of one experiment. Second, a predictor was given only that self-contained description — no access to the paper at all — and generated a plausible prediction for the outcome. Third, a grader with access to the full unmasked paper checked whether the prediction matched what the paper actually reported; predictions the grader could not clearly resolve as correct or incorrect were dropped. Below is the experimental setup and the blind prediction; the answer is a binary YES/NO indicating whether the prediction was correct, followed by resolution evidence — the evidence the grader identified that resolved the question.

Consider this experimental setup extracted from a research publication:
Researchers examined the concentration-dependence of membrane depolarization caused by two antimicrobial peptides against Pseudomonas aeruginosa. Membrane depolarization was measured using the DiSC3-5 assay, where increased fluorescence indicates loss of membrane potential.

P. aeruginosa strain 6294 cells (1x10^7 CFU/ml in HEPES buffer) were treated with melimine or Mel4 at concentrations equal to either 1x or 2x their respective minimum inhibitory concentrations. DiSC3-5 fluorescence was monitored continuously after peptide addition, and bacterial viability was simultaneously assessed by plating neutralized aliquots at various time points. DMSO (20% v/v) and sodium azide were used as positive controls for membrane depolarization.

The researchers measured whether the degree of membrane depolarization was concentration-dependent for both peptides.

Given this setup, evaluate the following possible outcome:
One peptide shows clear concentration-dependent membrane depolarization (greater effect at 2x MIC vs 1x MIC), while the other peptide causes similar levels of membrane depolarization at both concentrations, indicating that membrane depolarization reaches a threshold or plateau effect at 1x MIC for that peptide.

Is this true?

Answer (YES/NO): NO